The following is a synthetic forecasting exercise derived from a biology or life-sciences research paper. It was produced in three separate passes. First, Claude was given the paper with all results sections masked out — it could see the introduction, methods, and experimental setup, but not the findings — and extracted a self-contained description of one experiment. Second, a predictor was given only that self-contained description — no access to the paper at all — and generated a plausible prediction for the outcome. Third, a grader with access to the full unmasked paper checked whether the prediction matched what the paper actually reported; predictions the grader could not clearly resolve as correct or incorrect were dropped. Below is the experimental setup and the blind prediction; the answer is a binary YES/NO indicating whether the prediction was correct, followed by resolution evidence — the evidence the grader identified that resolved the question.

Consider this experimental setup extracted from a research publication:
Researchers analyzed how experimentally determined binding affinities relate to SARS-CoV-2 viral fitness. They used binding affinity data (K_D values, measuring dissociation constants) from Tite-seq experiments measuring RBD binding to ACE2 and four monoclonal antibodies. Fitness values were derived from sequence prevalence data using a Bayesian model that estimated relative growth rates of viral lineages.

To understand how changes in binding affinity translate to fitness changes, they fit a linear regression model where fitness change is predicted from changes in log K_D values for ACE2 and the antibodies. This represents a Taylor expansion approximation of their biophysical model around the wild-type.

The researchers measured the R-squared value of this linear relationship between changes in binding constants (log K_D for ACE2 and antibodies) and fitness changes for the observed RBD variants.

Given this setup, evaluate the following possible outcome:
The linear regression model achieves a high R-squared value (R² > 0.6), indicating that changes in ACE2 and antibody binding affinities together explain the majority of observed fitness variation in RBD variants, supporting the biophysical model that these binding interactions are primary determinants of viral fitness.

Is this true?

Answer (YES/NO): YES